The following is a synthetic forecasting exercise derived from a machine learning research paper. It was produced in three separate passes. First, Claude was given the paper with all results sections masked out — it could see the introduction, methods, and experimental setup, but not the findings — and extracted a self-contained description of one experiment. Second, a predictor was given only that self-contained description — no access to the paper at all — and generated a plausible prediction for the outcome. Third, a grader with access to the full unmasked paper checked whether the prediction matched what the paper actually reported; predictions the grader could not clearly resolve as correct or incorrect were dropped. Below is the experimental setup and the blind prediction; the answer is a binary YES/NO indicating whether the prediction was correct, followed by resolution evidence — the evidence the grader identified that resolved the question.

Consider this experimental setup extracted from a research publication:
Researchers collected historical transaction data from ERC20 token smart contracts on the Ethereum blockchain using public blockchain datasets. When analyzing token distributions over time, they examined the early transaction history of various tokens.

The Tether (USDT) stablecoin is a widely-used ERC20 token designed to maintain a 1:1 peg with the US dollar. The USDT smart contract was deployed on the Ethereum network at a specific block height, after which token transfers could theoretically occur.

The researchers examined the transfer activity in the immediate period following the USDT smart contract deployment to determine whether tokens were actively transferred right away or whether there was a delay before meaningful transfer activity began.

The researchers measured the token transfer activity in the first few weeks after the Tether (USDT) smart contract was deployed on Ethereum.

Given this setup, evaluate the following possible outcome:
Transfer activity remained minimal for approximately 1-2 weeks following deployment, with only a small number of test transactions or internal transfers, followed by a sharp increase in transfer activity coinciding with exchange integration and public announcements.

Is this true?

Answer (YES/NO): NO